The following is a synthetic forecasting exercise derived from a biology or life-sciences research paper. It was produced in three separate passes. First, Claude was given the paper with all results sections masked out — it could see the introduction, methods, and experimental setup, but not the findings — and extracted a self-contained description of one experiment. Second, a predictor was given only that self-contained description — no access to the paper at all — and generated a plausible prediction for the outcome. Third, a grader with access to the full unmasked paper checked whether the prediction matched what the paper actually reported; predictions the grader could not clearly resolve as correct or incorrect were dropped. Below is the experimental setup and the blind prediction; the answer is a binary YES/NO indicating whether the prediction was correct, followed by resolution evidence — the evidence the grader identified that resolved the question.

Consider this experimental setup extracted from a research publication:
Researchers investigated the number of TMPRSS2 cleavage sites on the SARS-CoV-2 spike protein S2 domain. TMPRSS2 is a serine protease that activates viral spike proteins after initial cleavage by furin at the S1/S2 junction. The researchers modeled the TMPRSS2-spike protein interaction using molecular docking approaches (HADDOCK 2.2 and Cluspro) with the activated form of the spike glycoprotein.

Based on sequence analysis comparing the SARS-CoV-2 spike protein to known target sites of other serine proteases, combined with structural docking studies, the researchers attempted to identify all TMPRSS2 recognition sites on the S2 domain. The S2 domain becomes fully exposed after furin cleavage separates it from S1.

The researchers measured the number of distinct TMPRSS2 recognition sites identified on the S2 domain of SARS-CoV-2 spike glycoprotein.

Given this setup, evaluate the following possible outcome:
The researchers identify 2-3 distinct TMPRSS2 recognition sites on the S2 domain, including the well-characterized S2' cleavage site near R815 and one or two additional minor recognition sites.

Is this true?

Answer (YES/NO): NO